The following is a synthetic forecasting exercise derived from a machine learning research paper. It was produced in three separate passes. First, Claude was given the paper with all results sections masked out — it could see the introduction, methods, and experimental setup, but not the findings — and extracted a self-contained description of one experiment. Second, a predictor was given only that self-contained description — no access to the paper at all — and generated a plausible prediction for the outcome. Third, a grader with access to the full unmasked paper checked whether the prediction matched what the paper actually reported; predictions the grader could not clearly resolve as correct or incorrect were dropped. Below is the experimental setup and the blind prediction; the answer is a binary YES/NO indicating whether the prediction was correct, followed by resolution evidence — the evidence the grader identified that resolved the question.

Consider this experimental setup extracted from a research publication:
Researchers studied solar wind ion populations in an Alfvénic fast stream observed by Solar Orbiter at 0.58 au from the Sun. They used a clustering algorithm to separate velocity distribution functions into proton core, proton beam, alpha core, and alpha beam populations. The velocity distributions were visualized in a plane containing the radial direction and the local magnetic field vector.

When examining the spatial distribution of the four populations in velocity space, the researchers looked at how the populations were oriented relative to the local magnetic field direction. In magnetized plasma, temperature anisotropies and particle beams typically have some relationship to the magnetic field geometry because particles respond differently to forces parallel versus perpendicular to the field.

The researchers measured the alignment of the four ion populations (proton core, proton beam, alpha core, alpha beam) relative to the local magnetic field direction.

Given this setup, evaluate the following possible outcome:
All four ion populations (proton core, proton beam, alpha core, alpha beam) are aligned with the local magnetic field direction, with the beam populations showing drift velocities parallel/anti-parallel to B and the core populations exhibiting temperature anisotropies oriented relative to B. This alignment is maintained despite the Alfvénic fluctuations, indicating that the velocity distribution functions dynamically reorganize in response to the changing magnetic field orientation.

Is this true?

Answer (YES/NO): YES